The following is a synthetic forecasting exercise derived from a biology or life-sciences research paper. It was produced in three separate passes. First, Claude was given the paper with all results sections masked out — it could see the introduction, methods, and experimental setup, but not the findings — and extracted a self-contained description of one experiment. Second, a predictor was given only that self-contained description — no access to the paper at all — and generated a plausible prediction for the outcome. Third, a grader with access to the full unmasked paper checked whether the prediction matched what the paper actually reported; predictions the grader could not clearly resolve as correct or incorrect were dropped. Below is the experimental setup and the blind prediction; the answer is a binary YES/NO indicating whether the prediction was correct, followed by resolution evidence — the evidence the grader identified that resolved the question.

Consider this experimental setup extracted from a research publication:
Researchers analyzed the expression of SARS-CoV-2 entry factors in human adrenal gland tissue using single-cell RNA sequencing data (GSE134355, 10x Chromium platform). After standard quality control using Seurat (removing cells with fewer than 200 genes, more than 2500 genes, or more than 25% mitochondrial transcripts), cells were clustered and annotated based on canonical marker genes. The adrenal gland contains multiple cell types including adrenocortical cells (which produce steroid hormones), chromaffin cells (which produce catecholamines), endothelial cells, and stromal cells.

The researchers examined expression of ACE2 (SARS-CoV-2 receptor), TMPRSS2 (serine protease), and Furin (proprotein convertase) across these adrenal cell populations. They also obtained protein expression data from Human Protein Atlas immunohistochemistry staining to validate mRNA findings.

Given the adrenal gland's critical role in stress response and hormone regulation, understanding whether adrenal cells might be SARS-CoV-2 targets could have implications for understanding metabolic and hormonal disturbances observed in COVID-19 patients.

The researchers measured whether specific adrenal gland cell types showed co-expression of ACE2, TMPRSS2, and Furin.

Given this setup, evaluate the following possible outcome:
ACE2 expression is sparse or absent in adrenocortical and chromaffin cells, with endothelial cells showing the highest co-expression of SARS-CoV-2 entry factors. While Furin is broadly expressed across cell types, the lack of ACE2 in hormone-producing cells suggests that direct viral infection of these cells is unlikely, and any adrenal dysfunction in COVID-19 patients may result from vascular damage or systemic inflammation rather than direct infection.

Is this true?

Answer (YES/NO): NO